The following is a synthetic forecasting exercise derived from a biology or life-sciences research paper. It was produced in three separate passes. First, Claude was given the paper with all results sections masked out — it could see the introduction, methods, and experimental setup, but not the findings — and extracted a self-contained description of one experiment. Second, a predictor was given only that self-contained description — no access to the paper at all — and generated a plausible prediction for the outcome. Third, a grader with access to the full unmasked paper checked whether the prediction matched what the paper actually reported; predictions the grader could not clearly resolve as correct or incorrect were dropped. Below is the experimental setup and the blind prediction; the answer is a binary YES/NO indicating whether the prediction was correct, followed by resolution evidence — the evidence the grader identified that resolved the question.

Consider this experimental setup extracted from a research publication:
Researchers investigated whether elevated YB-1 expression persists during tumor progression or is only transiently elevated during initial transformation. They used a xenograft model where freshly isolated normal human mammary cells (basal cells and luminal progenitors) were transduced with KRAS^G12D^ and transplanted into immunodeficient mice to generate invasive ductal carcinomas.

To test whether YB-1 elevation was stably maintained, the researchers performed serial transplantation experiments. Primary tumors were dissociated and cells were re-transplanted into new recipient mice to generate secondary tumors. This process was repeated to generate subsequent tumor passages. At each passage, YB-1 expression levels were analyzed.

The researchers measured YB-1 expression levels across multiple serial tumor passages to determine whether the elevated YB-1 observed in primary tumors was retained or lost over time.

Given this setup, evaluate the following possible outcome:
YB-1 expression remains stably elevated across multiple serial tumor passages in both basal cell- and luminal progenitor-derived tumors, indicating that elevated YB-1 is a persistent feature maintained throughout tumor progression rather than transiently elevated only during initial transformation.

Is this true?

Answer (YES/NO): YES